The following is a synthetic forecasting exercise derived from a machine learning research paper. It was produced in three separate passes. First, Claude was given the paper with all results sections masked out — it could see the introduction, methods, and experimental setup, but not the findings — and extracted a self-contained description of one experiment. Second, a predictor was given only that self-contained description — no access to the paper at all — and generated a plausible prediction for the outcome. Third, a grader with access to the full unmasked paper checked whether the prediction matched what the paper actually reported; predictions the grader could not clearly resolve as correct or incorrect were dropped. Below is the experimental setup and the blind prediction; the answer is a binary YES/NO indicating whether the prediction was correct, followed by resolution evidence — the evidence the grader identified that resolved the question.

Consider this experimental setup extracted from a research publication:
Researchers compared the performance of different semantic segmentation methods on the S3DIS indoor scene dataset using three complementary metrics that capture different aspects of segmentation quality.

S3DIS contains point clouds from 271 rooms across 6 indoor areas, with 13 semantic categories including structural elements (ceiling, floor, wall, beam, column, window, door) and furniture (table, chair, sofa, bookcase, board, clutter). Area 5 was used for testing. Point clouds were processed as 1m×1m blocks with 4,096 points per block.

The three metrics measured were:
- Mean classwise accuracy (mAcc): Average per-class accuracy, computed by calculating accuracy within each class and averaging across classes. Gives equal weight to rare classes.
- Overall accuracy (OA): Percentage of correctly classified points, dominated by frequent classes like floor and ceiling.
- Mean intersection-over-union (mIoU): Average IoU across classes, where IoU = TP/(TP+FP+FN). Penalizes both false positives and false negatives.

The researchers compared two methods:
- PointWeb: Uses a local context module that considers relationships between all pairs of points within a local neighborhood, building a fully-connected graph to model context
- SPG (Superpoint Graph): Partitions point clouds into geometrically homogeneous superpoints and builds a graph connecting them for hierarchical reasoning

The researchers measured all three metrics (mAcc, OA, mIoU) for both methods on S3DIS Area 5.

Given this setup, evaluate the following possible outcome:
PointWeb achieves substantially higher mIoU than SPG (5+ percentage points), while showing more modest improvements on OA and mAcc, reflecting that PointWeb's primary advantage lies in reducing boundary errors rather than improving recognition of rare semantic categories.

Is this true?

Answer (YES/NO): NO